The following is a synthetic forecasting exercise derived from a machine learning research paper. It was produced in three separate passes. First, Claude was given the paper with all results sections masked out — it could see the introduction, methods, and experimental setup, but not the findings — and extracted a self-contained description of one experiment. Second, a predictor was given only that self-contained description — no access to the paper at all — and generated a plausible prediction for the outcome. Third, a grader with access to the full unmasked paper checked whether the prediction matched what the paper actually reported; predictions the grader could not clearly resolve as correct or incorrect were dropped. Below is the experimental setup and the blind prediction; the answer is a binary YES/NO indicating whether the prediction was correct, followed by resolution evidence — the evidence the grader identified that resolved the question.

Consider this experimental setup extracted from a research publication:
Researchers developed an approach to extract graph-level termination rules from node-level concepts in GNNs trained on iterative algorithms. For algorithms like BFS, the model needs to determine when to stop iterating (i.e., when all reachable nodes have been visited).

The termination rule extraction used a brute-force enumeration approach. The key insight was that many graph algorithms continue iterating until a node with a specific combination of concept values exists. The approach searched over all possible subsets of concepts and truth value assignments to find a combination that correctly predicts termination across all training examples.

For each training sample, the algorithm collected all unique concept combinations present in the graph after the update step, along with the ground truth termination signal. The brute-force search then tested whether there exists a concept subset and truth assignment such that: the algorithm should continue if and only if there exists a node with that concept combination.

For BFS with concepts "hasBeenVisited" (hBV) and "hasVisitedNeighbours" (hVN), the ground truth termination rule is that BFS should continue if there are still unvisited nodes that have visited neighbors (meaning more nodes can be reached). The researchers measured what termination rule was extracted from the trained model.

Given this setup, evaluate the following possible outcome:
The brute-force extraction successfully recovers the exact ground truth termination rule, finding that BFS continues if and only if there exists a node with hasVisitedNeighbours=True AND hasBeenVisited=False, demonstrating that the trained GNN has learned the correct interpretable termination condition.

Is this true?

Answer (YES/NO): YES